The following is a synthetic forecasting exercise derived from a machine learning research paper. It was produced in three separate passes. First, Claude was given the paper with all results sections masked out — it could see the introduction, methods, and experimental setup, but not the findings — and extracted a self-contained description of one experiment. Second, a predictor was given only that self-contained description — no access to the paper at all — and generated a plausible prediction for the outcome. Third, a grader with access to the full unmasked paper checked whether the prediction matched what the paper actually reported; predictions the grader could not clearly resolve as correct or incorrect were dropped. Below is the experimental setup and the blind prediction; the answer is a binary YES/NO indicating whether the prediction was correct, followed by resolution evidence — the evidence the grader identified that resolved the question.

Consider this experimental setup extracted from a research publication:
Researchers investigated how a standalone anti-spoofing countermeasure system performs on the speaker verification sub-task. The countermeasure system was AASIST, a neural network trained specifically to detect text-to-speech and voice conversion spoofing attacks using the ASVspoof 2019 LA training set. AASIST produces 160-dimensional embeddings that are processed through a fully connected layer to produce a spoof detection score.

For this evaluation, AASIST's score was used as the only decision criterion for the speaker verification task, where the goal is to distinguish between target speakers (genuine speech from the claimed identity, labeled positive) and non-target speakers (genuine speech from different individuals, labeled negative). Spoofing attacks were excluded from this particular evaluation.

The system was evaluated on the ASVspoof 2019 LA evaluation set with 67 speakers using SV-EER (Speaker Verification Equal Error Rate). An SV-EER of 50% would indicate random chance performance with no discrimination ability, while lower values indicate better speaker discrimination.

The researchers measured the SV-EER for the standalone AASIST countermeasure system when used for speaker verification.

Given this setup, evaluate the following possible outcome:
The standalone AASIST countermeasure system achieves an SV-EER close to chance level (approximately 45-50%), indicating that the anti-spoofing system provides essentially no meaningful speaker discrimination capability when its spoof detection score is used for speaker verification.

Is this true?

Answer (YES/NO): YES